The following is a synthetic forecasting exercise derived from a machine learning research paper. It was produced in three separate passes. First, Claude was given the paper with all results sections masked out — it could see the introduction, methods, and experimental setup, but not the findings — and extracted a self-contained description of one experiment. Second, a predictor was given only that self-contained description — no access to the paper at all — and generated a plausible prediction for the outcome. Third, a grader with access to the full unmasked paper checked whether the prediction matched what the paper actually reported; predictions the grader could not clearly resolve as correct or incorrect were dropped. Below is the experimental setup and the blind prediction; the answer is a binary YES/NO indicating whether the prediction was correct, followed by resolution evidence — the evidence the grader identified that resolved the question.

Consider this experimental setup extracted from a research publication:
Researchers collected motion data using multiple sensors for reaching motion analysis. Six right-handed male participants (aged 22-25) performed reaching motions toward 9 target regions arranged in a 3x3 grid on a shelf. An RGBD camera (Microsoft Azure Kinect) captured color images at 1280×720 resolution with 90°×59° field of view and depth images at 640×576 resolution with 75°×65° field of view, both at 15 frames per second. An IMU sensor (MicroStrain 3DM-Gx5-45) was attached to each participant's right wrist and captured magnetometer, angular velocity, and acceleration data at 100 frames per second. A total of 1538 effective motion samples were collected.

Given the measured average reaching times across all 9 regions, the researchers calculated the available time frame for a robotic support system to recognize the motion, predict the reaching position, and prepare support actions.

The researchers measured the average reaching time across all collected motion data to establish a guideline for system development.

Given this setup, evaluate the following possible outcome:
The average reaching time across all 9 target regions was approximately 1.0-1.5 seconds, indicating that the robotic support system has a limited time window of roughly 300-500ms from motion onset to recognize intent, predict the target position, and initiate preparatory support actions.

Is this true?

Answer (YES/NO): NO